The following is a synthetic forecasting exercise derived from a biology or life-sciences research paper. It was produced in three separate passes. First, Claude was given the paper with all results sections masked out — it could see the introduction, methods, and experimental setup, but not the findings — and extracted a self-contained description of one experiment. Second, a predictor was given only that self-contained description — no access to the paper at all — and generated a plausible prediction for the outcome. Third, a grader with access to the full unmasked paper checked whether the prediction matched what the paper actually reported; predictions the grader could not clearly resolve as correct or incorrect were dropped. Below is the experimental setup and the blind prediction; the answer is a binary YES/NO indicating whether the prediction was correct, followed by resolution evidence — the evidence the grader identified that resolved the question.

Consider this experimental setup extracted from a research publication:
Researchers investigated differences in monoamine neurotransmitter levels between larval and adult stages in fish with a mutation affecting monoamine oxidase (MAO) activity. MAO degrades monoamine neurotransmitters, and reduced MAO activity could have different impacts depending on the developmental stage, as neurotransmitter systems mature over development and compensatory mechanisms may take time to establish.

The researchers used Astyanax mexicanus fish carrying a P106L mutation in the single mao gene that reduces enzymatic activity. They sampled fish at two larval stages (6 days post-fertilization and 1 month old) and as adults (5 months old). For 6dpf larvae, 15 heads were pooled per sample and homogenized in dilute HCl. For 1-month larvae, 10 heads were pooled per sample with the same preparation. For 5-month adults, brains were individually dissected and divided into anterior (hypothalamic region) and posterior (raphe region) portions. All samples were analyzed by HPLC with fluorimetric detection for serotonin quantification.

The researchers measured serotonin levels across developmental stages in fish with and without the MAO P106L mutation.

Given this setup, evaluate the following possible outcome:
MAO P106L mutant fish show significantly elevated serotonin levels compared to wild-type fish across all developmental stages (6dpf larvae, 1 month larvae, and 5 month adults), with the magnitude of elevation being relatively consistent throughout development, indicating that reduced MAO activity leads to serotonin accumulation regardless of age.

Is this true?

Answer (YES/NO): NO